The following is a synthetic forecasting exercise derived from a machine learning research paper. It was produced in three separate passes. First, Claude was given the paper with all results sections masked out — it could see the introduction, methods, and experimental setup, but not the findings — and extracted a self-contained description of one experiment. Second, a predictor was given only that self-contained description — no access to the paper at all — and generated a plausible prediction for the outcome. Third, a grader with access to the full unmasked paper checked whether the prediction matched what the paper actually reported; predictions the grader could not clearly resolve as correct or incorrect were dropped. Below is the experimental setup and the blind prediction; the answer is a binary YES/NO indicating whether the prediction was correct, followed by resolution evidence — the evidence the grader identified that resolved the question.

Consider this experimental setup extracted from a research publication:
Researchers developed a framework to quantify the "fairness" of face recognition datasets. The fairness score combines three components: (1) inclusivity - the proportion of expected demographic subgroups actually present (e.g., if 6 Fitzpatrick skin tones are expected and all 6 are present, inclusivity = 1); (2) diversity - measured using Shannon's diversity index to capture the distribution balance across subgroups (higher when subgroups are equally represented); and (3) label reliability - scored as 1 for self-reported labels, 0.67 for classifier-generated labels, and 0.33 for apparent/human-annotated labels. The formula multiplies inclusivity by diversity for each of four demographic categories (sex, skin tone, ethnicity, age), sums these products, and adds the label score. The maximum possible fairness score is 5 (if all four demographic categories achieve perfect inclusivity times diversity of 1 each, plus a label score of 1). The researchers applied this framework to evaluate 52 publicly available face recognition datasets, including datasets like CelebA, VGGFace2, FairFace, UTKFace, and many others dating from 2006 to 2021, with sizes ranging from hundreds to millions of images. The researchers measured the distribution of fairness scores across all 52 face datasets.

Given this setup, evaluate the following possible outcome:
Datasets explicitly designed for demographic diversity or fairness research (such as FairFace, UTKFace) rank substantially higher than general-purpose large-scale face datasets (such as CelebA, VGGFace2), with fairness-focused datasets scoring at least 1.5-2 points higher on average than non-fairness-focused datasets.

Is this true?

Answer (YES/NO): YES